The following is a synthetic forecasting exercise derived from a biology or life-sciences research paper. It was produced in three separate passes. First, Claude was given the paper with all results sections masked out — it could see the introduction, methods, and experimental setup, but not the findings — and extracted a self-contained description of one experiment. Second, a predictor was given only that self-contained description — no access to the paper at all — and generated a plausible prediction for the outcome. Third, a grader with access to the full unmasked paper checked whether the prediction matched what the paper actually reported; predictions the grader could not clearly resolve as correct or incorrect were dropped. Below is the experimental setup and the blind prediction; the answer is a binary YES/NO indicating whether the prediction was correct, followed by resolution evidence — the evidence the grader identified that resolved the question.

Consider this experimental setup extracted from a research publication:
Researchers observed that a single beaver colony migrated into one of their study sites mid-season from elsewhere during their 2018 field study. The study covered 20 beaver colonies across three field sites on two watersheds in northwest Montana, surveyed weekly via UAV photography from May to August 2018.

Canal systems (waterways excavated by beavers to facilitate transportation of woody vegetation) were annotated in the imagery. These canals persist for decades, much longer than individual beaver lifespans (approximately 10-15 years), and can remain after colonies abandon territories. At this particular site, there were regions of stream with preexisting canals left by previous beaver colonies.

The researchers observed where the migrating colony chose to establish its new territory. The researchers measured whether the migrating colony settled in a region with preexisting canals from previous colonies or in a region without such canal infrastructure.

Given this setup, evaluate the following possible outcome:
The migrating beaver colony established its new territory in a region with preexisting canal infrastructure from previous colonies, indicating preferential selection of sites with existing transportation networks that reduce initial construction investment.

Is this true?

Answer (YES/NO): YES